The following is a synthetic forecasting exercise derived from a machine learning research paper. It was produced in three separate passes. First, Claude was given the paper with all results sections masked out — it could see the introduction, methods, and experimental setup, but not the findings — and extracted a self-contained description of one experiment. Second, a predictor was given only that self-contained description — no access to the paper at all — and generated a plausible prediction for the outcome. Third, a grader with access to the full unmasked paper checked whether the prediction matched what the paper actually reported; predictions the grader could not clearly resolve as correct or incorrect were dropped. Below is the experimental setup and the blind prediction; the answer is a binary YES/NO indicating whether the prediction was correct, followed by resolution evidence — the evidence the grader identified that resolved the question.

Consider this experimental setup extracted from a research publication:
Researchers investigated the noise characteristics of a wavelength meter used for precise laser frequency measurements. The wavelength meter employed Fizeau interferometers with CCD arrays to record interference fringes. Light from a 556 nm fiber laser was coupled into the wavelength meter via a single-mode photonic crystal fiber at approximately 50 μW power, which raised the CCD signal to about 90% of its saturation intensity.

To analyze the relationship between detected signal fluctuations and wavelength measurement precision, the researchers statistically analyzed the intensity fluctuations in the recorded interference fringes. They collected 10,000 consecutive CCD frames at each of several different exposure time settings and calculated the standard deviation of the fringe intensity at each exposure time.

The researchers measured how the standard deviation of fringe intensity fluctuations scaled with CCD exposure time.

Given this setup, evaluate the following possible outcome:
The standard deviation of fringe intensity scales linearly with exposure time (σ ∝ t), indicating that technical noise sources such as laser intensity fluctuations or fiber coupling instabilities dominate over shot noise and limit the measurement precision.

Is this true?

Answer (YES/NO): NO